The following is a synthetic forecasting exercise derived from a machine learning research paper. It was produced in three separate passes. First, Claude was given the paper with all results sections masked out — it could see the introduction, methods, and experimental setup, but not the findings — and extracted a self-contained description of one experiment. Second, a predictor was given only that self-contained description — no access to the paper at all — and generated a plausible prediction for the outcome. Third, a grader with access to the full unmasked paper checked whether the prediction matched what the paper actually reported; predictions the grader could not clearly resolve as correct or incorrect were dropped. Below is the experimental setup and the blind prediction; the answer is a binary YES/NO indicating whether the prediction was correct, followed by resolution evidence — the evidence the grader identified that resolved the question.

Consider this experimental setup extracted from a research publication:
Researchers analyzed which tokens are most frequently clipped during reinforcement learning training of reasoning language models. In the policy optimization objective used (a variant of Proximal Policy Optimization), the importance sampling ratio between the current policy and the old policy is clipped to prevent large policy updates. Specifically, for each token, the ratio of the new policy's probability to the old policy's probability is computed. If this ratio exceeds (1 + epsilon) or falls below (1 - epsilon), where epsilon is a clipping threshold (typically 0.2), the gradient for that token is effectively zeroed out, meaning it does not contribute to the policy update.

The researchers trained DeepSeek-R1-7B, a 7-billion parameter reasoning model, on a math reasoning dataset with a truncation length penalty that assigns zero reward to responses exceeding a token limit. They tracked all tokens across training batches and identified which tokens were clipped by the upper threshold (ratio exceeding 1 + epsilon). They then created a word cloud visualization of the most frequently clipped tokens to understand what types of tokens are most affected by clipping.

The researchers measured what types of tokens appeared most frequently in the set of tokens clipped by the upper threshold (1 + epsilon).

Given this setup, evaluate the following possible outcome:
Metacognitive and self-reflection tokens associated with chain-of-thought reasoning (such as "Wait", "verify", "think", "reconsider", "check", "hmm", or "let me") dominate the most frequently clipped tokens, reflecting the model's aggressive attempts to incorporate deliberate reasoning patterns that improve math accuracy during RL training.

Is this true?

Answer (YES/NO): NO